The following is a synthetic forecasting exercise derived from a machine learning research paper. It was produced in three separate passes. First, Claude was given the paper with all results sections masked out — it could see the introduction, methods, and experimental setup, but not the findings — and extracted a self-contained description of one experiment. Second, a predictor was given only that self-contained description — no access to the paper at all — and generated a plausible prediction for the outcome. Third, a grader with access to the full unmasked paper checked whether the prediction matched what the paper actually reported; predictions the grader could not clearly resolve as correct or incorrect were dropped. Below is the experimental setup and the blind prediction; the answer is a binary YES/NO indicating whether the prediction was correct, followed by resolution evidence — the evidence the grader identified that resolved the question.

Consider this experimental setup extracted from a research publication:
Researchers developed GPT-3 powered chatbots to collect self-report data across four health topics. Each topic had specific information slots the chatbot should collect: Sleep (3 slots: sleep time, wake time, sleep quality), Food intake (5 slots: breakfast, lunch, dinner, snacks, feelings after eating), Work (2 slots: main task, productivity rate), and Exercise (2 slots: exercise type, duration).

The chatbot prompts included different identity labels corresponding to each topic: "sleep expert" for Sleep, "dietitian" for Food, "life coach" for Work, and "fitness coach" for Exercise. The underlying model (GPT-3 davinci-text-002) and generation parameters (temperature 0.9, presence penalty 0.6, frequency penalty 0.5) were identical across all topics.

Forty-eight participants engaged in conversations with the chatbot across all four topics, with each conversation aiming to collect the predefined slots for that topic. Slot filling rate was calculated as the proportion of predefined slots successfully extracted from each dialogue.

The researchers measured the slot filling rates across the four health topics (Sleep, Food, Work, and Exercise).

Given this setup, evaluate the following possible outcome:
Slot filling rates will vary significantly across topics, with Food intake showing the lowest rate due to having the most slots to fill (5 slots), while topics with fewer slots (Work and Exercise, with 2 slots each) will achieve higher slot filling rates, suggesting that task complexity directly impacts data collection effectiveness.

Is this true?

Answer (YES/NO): NO